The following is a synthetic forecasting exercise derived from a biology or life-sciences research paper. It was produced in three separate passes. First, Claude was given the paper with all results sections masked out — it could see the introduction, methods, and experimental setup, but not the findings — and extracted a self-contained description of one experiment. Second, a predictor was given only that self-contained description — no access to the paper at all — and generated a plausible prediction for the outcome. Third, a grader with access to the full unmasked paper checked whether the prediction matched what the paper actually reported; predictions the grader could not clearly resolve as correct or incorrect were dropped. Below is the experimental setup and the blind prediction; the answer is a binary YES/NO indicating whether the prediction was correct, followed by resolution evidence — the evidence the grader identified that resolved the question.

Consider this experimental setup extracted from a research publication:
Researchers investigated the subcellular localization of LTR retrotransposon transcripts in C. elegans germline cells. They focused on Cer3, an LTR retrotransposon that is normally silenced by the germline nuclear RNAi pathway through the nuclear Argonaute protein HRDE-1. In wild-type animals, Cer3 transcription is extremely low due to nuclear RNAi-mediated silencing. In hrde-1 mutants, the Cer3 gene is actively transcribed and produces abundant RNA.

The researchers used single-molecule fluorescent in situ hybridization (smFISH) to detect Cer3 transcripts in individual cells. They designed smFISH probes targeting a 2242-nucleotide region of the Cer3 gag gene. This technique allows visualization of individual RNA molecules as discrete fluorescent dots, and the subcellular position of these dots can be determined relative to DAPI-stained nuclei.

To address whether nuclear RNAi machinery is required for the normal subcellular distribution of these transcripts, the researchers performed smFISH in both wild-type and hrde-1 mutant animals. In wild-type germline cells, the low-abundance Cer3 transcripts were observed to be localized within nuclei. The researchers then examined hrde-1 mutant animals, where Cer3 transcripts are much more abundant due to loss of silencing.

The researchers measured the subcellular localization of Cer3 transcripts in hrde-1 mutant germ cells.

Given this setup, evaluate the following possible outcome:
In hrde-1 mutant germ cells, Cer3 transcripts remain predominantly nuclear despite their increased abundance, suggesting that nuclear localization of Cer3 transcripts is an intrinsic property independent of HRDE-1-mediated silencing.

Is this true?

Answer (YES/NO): YES